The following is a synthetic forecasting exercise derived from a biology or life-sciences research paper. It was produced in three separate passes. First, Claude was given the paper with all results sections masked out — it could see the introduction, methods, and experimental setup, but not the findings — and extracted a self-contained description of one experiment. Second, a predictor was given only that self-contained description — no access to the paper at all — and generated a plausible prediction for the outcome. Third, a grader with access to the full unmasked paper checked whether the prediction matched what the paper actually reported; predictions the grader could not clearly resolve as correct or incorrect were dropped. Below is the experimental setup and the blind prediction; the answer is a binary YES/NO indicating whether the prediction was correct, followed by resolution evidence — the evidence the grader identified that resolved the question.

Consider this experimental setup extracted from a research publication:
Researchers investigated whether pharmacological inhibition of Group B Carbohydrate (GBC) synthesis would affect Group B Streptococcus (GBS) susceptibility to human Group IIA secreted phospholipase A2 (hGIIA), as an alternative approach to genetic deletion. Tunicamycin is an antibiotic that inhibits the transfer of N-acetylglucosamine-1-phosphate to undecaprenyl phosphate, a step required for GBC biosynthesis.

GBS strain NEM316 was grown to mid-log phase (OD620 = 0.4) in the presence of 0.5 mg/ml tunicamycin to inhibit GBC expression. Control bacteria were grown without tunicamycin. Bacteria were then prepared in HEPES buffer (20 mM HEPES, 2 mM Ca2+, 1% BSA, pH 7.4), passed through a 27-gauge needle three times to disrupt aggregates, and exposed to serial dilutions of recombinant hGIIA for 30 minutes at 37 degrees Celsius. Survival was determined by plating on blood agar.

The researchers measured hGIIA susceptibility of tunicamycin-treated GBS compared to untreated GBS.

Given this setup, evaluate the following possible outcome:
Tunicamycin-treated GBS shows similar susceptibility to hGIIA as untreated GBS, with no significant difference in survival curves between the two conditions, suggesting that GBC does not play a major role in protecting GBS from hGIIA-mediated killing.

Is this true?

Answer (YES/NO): NO